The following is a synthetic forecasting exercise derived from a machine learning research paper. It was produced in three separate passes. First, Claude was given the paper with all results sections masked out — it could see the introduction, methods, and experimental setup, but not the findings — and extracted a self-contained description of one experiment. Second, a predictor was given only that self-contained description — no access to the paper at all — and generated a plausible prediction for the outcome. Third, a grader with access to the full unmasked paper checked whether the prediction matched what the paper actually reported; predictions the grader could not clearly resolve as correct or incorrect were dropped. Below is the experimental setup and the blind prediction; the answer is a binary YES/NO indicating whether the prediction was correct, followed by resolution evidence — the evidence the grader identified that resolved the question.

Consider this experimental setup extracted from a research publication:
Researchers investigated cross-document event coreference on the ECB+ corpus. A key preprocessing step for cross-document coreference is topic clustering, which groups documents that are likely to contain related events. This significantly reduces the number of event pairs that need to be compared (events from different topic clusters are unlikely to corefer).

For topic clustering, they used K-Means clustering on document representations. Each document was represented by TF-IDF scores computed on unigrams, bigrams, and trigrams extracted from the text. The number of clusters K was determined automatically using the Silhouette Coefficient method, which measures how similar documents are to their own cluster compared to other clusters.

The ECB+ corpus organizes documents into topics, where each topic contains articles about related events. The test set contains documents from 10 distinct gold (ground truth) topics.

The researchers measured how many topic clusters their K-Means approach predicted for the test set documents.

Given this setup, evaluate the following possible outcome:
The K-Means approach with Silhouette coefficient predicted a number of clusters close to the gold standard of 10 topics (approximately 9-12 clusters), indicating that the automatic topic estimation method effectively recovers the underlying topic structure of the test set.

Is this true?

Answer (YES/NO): YES